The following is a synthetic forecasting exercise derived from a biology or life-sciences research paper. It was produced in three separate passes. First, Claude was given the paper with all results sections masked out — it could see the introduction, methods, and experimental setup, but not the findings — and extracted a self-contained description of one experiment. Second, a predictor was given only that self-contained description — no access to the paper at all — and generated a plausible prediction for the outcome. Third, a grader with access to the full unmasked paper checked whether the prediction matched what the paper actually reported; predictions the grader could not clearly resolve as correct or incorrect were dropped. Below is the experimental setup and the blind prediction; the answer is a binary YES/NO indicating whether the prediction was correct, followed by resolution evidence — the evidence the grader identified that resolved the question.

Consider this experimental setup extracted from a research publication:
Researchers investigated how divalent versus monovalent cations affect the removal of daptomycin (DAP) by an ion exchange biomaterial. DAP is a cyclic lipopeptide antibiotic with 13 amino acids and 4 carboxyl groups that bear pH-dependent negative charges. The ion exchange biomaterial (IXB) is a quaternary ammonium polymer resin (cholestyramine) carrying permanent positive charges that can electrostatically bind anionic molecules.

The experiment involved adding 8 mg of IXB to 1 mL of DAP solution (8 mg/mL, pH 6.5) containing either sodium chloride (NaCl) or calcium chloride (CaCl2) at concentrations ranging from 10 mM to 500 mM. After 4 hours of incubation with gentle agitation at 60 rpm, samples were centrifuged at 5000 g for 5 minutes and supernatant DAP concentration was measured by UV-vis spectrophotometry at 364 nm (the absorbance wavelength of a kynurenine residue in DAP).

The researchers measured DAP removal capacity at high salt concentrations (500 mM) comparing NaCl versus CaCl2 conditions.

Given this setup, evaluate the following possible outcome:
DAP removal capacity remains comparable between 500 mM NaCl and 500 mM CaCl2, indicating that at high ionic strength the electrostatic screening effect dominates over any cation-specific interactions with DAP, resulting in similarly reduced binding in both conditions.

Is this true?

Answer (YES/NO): NO